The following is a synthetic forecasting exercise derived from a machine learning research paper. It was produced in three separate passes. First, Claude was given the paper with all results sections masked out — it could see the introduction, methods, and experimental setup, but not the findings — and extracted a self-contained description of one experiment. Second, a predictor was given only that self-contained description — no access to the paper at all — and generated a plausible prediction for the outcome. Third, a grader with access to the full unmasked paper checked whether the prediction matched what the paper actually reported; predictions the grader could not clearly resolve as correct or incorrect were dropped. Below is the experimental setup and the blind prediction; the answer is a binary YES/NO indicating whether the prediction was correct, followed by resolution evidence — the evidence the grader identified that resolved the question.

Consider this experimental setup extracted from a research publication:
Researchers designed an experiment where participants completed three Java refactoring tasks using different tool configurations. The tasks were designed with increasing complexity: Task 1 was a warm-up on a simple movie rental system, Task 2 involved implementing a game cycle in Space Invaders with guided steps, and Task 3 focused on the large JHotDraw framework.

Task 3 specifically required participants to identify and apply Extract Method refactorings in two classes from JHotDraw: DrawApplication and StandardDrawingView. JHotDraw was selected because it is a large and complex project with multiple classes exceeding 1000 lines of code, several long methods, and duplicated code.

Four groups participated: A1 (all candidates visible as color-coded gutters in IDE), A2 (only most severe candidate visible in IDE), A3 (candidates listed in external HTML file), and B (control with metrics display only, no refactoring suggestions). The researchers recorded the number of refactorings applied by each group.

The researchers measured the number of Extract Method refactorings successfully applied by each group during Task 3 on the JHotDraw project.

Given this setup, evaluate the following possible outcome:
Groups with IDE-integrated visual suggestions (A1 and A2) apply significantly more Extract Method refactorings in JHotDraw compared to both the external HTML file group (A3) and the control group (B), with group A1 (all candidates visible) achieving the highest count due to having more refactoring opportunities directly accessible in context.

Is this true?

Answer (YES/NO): NO